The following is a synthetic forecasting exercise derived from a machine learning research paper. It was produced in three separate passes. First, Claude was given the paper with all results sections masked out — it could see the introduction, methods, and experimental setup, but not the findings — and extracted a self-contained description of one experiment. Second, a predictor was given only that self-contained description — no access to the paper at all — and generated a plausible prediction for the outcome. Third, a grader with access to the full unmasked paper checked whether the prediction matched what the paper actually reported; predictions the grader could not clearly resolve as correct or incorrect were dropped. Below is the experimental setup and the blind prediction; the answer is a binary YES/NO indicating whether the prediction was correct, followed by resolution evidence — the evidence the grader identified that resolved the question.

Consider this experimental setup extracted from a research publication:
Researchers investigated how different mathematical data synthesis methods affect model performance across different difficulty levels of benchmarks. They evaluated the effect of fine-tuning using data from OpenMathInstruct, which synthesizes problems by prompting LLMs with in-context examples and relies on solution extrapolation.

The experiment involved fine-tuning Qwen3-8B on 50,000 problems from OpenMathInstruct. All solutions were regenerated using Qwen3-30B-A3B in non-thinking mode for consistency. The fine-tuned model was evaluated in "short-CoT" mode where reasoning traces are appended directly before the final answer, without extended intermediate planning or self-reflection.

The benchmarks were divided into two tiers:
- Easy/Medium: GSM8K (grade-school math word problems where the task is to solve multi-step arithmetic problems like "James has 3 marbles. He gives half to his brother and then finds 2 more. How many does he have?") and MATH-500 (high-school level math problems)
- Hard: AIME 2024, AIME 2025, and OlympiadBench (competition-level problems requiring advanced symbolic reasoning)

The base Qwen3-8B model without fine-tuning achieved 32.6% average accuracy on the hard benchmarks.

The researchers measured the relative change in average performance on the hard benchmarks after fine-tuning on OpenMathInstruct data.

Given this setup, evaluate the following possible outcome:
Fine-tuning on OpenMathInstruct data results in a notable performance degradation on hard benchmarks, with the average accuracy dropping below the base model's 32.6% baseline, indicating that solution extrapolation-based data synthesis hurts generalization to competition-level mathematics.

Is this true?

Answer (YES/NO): YES